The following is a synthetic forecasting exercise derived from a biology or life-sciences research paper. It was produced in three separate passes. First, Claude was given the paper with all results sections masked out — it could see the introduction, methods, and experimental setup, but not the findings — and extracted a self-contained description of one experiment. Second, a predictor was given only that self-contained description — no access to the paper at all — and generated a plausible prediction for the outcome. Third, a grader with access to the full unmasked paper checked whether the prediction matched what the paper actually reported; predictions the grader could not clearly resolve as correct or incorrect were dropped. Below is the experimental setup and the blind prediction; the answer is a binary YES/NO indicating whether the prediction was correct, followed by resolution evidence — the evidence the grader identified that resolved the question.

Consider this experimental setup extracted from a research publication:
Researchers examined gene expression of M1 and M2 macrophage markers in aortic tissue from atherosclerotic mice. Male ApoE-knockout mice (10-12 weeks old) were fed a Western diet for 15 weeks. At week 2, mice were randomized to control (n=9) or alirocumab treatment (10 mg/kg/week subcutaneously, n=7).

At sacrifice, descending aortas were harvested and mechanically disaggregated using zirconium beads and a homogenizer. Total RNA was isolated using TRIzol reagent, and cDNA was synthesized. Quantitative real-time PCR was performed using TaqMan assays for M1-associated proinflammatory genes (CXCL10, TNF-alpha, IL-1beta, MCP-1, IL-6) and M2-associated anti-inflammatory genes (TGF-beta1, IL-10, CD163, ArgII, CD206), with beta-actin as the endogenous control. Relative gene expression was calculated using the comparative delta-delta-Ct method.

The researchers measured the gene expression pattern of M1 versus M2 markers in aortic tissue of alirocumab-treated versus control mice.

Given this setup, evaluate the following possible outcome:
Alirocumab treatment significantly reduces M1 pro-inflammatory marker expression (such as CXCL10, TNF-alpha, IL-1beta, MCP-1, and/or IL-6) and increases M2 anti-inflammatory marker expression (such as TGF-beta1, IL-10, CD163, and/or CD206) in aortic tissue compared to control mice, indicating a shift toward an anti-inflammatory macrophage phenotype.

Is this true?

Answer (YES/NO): YES